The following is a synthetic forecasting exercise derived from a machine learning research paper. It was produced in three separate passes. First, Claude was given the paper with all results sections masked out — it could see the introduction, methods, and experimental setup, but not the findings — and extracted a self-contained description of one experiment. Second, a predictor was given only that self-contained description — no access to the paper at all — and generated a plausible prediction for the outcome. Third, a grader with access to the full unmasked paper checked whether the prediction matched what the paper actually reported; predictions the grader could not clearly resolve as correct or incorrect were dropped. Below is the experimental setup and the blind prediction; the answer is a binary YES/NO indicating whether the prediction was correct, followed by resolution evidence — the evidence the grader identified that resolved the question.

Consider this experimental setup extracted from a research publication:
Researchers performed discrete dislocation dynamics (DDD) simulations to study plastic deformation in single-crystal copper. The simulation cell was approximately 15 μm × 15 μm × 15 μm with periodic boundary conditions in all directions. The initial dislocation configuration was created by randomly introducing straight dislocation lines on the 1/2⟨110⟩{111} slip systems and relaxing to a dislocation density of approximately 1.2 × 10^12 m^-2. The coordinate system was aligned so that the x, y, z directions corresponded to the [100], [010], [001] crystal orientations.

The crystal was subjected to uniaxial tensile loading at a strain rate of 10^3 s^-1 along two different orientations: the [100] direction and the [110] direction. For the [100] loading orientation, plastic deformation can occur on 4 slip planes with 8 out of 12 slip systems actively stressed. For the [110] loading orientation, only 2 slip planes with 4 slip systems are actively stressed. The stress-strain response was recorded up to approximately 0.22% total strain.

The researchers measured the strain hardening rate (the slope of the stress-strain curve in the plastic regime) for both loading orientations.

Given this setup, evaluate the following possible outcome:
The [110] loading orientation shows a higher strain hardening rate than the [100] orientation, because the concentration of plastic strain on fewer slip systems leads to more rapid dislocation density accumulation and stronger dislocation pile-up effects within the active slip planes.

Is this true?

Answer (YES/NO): NO